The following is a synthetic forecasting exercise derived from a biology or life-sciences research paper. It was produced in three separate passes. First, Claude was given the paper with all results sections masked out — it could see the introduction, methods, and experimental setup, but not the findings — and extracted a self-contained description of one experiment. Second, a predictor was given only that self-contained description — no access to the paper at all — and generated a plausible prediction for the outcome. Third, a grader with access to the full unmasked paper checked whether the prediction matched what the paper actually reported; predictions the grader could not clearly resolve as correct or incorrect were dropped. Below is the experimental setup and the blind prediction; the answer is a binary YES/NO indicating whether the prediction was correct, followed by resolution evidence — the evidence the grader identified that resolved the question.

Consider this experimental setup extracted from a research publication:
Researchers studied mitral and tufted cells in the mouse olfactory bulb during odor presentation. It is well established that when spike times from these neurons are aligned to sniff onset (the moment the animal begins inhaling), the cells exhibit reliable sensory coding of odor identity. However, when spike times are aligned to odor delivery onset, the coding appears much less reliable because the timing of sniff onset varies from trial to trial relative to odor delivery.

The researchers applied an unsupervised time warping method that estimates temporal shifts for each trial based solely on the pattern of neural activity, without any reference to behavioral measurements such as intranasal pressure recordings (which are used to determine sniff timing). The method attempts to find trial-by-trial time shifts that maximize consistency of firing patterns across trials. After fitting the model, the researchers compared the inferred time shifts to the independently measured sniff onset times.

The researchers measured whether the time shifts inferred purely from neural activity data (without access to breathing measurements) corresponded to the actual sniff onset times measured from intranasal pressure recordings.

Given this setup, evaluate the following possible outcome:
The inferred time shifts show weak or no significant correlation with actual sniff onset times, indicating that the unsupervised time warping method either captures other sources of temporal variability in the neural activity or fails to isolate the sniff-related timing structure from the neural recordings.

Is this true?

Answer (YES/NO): NO